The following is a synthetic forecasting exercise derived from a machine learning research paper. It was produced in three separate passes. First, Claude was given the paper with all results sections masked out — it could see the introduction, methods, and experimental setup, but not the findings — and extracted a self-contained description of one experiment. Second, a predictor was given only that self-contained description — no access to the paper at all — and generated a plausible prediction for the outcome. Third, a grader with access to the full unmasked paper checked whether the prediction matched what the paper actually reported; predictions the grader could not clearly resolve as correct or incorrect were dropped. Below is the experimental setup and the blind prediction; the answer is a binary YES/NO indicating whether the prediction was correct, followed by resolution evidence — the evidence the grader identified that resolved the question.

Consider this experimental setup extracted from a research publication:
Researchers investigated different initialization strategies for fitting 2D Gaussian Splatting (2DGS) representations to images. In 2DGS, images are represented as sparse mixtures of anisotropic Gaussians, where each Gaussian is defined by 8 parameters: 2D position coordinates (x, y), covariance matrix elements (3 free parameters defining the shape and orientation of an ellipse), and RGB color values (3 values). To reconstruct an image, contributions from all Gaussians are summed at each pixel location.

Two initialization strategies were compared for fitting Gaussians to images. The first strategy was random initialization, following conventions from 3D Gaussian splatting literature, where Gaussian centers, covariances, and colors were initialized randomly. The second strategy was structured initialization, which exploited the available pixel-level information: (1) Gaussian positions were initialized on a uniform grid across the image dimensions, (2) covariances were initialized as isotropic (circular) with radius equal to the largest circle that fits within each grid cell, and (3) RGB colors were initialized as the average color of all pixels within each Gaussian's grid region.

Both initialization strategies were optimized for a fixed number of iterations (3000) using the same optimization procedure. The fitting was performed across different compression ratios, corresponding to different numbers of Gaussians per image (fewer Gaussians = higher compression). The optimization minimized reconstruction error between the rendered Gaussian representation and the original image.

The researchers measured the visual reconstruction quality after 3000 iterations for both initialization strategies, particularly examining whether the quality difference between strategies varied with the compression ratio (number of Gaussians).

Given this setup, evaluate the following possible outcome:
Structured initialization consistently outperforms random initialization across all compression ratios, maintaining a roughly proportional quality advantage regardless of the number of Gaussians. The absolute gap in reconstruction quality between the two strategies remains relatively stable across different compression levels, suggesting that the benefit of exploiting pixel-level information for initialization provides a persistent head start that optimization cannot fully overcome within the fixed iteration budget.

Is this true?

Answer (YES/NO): NO